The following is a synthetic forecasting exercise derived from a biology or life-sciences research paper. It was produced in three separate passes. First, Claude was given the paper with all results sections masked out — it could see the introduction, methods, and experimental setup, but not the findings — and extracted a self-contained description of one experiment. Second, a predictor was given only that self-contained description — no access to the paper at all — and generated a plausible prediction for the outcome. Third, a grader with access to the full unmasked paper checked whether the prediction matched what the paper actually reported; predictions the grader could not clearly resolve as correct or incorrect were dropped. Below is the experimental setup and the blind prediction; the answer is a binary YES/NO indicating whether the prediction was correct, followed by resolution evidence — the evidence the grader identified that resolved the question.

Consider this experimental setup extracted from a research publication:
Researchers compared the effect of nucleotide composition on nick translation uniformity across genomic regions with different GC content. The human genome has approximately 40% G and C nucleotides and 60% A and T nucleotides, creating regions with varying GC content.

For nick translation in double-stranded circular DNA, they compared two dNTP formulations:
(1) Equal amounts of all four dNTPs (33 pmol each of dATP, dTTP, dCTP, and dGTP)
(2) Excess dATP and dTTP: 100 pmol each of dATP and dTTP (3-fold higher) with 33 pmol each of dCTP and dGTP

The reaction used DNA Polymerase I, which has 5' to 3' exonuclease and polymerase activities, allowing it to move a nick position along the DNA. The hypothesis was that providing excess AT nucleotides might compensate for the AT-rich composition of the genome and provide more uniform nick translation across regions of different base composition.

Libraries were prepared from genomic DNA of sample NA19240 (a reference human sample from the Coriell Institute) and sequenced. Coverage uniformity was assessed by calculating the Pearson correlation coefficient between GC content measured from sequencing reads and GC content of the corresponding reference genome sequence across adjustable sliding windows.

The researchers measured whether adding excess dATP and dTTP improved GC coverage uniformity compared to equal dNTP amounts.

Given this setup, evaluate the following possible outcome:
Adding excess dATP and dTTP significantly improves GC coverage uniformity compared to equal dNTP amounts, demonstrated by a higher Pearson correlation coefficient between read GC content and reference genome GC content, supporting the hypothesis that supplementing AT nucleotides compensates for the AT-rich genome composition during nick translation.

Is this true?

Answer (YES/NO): NO